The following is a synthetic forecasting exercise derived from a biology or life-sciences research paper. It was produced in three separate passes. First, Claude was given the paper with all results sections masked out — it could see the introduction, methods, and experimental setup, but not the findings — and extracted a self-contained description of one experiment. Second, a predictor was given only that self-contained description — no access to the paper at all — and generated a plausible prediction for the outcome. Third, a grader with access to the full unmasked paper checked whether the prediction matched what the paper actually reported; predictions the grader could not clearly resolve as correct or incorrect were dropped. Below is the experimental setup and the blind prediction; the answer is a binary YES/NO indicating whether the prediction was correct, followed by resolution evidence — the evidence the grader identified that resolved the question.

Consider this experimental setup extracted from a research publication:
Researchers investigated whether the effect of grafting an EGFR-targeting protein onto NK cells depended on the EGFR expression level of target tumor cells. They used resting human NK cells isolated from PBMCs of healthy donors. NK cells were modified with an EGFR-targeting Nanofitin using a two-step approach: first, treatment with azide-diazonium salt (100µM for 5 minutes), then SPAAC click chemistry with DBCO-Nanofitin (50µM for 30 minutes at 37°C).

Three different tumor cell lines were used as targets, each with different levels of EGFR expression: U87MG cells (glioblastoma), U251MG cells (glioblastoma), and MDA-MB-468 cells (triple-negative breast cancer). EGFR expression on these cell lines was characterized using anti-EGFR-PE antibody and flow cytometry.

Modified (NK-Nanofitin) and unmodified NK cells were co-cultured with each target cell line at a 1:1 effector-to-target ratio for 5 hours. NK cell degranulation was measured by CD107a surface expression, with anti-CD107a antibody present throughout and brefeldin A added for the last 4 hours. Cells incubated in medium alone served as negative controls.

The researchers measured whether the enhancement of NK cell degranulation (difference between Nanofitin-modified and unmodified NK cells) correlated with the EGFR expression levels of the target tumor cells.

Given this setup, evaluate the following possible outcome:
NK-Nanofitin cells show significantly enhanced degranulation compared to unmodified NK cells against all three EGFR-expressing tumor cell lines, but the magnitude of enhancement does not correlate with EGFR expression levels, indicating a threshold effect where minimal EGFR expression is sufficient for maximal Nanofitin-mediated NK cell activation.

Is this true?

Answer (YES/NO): NO